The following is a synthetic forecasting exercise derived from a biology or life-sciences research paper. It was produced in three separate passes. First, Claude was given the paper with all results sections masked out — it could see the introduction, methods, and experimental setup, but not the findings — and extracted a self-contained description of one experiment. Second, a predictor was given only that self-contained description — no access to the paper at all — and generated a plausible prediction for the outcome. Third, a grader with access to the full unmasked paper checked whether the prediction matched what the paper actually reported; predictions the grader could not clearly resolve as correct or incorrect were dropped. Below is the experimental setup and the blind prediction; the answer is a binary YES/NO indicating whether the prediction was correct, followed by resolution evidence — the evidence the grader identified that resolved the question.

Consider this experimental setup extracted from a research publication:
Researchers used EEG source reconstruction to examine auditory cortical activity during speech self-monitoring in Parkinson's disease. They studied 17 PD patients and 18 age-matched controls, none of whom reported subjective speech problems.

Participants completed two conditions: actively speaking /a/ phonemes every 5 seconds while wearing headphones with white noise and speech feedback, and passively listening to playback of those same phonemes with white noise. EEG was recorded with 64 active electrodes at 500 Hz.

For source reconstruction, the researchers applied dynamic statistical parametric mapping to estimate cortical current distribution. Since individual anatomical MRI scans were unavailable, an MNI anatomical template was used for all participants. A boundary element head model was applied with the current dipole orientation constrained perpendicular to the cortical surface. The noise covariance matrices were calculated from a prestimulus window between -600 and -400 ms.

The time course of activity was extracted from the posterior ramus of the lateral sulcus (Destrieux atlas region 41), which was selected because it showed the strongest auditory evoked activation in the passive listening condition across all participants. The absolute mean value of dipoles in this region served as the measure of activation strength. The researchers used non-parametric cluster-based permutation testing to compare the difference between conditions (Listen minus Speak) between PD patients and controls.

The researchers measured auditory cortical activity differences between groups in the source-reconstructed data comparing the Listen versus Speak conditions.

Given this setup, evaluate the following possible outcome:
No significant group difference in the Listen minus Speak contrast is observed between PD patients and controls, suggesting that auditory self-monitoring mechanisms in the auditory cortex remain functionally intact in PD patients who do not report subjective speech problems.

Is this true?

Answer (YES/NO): NO